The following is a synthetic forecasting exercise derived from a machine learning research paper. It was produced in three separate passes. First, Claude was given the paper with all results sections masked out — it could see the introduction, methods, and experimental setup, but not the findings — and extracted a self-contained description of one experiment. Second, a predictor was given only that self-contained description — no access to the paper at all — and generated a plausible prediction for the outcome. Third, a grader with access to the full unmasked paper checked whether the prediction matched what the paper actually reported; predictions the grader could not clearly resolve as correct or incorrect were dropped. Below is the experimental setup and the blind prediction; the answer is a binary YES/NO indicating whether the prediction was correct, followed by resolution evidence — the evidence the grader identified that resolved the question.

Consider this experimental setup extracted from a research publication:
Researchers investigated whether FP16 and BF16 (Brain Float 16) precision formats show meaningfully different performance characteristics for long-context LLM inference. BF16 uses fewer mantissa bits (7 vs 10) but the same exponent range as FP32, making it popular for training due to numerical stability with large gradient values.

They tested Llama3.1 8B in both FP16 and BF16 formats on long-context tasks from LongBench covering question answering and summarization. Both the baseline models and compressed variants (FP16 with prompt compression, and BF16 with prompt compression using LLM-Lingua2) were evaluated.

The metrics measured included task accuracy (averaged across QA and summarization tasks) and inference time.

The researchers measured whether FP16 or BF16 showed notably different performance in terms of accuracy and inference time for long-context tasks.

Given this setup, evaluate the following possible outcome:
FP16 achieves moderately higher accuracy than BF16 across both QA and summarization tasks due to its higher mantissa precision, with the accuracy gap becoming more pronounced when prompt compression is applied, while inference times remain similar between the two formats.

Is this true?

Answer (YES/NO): NO